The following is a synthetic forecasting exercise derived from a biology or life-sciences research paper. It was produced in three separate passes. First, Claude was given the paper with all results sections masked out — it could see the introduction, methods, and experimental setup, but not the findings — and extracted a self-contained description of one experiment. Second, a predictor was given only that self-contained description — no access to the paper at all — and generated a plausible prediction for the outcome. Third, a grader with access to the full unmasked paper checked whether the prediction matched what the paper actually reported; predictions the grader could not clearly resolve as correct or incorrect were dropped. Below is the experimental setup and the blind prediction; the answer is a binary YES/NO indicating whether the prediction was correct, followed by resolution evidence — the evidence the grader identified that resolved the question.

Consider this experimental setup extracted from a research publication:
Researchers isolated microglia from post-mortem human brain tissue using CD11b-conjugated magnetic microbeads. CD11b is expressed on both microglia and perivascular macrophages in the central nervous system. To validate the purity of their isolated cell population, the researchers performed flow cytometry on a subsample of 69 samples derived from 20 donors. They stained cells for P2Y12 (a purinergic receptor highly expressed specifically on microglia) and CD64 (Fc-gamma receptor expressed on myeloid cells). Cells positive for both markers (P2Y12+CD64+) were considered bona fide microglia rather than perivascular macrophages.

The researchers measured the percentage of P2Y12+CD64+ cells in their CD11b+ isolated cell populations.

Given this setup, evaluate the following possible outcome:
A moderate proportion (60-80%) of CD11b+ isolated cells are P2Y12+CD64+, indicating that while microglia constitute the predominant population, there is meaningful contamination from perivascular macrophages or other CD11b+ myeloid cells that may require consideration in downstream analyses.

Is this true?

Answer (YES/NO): NO